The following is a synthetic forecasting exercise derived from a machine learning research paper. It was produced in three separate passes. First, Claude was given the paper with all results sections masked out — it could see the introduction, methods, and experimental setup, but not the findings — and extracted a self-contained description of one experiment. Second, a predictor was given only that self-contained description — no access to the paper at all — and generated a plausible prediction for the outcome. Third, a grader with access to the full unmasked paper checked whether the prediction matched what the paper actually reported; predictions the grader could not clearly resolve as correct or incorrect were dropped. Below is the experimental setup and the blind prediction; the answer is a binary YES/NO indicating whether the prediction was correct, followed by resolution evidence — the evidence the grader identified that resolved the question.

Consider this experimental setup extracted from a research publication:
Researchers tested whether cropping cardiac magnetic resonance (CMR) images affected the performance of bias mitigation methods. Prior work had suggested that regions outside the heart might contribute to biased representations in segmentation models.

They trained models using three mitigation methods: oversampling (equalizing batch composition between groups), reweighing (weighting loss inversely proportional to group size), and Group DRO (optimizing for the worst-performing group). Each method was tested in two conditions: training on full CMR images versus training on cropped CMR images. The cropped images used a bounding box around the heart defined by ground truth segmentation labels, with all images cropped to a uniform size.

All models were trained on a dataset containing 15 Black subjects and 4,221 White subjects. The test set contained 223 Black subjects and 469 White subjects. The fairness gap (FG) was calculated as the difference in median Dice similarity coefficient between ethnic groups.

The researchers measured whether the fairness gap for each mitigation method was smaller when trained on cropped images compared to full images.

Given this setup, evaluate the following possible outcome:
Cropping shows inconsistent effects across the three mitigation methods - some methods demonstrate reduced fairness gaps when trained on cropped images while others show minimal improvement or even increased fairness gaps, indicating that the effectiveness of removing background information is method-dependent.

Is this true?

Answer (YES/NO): YES